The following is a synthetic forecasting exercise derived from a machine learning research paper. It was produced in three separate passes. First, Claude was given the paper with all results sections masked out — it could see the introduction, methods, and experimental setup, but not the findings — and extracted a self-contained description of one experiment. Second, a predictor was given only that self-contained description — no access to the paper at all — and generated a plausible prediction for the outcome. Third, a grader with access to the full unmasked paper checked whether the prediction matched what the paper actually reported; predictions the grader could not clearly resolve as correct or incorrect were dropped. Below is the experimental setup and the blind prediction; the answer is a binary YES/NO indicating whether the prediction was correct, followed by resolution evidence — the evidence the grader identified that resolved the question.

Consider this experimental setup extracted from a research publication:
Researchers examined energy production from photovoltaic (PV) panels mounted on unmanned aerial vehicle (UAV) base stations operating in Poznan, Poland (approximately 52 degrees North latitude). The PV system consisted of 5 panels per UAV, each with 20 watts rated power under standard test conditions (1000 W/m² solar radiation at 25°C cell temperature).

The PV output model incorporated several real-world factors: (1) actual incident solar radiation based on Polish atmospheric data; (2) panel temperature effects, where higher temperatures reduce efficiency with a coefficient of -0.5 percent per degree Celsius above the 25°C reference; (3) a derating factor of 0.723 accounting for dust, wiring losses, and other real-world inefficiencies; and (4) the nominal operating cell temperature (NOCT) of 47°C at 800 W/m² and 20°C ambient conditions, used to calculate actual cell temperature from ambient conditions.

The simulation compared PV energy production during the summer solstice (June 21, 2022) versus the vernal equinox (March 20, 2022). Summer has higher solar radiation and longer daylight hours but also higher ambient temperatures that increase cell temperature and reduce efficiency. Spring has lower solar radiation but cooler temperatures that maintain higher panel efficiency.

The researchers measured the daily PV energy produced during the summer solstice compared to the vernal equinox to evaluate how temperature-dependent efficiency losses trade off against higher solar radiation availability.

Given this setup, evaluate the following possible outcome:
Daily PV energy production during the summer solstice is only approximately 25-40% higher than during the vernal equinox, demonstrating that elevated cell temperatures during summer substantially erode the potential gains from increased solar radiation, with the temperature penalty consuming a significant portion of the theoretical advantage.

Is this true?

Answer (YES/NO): NO